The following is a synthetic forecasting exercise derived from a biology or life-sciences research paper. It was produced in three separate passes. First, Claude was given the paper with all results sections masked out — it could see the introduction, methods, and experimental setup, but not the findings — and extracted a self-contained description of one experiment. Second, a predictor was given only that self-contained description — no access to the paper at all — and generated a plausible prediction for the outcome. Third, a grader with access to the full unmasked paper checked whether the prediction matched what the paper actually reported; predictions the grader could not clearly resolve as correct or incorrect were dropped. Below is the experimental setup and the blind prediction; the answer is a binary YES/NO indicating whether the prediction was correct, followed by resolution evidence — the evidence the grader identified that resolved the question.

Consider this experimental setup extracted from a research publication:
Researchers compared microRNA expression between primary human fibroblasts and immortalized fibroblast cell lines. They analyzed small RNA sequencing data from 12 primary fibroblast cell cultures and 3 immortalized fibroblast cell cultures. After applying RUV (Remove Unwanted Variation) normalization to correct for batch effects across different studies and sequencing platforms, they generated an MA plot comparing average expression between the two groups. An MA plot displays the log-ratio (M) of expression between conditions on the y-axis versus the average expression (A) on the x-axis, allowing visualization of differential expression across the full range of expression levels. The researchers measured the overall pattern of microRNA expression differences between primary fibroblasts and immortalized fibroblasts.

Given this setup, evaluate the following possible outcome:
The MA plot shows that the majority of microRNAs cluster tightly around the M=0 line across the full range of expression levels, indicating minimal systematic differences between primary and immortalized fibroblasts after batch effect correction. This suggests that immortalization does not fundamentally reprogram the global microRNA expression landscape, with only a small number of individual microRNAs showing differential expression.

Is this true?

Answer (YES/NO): YES